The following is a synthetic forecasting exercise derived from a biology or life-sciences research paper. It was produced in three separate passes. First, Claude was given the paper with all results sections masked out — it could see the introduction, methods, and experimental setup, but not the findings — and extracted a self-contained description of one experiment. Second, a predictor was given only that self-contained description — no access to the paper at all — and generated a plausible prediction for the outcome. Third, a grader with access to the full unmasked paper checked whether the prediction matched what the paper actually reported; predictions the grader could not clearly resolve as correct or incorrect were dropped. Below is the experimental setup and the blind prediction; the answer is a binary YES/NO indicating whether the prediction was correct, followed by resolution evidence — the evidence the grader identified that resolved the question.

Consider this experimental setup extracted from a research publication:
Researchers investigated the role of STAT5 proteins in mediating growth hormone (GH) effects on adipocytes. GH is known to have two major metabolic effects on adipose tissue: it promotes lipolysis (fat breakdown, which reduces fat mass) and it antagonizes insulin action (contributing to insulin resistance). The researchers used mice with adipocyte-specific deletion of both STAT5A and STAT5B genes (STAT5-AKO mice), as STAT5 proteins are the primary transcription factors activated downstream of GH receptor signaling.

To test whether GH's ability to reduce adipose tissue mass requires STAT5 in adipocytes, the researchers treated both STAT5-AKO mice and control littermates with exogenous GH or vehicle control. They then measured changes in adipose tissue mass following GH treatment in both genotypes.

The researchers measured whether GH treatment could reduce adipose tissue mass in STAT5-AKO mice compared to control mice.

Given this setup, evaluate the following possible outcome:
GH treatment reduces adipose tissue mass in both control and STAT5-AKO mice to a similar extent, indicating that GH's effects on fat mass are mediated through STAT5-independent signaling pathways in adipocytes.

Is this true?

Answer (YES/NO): YES